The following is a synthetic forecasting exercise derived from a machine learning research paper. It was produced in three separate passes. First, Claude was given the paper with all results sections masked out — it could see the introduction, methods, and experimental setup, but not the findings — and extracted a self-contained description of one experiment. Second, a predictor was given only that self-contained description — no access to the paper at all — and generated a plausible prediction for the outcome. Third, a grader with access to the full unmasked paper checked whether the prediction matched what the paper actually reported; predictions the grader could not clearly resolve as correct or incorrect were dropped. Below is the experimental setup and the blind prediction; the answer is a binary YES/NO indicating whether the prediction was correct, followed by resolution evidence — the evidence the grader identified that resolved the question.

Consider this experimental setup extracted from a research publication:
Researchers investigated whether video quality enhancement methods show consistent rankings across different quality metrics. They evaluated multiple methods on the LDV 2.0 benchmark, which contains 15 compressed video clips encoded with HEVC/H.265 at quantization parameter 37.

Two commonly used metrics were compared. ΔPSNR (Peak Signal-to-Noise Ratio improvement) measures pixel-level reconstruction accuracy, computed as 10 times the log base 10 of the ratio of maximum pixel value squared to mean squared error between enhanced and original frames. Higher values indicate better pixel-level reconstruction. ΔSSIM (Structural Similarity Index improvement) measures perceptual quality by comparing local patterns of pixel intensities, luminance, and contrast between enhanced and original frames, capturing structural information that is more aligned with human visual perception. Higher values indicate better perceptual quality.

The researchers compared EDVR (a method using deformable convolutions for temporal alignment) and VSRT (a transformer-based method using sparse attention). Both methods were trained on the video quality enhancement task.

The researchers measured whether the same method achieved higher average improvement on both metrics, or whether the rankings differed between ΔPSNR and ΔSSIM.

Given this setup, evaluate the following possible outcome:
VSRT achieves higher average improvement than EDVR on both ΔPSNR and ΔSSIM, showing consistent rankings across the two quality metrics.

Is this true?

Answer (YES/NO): NO